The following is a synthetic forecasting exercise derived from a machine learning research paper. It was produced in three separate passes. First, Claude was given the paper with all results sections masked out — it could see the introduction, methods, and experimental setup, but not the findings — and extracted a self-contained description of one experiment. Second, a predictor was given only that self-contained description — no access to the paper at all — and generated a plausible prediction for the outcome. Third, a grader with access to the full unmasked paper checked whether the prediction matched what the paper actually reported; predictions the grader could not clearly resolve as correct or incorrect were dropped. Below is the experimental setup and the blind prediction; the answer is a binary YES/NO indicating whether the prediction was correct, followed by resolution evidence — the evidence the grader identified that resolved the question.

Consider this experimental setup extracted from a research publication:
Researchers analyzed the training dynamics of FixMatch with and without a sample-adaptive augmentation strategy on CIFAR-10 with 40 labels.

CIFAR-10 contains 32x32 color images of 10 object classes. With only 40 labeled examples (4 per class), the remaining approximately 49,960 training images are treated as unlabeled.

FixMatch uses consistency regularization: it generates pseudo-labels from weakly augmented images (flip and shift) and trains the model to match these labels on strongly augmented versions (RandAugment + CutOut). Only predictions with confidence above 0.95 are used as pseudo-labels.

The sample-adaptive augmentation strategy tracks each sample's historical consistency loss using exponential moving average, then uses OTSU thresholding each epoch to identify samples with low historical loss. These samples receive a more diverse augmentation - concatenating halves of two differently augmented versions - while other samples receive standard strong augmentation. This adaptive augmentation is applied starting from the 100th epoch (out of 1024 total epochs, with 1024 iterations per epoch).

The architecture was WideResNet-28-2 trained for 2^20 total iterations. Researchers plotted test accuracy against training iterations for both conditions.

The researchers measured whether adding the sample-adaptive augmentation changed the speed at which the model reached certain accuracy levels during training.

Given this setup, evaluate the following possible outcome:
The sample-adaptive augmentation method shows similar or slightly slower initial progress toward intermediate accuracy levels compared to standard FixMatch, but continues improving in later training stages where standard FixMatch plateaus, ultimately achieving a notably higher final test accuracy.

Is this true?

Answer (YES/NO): NO